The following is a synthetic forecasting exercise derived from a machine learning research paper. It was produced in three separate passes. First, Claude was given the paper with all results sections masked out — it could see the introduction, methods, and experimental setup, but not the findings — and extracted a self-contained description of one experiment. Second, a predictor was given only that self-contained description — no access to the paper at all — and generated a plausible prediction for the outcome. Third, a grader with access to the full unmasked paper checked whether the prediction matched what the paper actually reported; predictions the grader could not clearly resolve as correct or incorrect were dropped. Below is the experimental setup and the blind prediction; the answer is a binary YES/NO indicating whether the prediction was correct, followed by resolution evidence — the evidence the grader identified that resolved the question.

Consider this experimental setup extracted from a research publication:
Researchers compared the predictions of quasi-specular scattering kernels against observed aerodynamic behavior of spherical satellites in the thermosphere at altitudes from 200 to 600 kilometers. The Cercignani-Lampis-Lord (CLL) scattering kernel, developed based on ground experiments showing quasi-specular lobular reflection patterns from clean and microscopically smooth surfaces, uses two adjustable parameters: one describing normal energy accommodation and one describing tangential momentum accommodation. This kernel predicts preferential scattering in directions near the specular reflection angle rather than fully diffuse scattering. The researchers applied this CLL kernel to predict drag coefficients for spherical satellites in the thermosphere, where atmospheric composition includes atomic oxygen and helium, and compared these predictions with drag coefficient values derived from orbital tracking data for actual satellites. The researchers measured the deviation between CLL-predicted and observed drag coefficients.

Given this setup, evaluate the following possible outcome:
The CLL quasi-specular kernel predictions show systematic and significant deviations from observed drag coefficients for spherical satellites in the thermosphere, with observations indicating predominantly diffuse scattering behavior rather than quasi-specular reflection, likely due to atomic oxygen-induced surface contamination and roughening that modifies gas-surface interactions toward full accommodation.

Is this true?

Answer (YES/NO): YES